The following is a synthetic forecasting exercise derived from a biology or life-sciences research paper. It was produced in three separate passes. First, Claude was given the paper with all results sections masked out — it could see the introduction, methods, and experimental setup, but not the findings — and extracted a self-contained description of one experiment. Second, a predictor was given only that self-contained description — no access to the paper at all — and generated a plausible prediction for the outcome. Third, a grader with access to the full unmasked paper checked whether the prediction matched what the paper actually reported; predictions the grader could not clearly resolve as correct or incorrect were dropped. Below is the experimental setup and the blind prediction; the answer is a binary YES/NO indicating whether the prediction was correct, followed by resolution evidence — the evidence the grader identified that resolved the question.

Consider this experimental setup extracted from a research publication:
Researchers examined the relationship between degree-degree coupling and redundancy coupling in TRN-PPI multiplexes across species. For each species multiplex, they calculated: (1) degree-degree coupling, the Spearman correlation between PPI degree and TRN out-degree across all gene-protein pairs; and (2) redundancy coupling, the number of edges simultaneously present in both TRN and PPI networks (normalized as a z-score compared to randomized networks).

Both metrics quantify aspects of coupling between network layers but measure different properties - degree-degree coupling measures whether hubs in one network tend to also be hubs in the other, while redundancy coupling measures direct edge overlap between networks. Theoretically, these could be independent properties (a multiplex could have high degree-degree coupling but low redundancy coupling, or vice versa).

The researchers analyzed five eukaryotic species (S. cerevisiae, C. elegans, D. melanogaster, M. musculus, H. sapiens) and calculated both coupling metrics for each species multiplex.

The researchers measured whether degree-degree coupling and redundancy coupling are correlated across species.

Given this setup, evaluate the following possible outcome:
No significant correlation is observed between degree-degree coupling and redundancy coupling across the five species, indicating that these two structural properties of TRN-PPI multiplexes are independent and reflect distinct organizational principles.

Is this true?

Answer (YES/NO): NO